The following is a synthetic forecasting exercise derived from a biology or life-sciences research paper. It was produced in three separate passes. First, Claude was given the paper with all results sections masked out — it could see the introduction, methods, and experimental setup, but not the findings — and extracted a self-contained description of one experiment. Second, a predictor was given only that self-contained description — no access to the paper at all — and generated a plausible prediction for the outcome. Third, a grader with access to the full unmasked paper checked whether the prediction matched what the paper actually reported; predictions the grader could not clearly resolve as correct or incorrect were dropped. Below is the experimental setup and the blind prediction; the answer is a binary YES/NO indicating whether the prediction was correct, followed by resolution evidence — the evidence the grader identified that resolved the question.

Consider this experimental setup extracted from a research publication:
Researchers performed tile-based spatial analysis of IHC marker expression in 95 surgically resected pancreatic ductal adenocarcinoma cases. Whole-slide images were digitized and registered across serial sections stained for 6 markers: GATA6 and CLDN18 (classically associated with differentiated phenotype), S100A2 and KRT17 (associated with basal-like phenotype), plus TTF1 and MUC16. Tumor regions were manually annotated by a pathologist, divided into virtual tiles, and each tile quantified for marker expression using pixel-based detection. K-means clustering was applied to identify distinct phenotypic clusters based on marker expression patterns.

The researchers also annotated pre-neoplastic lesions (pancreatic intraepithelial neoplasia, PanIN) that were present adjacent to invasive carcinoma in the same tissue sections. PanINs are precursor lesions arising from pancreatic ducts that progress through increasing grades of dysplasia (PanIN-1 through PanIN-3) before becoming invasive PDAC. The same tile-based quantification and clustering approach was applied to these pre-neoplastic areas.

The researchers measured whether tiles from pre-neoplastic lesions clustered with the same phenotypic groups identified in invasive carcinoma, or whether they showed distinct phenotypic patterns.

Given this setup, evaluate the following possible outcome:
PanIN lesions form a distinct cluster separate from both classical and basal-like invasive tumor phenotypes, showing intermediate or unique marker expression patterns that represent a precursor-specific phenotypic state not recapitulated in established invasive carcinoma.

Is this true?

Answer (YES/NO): NO